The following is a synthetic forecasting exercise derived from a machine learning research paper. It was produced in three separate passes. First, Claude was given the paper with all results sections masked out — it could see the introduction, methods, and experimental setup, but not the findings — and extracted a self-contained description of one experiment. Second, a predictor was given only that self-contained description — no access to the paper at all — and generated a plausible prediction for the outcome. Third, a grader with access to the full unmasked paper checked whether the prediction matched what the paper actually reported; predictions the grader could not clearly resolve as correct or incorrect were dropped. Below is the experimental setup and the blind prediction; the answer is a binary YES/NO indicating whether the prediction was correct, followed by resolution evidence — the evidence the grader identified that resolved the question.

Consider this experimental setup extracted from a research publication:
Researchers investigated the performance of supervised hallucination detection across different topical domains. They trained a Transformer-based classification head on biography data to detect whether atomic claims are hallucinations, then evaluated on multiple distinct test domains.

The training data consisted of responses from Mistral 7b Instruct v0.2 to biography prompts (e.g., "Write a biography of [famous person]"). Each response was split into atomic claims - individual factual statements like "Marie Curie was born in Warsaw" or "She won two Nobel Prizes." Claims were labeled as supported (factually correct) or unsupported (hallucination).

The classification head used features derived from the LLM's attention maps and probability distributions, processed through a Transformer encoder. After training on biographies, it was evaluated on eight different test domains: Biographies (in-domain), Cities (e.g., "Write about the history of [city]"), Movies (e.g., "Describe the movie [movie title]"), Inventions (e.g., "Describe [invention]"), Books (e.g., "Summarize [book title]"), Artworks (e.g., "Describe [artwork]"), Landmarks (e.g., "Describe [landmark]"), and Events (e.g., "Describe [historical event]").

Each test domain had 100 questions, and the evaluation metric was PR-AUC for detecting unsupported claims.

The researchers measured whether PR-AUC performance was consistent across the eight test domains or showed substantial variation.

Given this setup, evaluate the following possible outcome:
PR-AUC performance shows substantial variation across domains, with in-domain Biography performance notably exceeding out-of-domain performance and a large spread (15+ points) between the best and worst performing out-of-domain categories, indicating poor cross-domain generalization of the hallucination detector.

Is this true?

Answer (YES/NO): NO